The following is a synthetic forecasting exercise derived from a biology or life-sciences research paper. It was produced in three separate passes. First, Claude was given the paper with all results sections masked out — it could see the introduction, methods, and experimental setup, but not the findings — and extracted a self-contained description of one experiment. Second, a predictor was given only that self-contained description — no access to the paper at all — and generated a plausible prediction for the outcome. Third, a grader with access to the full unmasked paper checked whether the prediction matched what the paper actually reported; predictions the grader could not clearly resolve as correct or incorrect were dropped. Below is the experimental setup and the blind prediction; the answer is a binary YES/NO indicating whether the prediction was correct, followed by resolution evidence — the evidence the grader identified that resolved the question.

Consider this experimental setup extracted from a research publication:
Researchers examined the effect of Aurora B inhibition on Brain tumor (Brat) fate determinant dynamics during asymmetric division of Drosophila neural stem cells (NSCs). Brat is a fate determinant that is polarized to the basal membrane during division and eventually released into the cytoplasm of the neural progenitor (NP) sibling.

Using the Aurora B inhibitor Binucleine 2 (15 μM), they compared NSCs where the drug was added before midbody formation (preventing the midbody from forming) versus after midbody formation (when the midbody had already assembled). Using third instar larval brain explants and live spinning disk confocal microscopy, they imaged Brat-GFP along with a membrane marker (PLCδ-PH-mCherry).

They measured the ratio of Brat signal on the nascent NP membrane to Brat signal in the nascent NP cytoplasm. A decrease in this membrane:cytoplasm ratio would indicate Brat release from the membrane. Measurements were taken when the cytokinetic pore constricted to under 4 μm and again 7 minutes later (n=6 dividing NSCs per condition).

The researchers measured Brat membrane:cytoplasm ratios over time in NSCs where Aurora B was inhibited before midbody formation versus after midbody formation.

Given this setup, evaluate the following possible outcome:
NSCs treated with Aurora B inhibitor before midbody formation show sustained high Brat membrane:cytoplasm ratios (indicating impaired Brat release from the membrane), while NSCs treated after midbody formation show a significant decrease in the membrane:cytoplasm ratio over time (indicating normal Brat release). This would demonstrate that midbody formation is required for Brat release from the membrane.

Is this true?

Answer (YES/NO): YES